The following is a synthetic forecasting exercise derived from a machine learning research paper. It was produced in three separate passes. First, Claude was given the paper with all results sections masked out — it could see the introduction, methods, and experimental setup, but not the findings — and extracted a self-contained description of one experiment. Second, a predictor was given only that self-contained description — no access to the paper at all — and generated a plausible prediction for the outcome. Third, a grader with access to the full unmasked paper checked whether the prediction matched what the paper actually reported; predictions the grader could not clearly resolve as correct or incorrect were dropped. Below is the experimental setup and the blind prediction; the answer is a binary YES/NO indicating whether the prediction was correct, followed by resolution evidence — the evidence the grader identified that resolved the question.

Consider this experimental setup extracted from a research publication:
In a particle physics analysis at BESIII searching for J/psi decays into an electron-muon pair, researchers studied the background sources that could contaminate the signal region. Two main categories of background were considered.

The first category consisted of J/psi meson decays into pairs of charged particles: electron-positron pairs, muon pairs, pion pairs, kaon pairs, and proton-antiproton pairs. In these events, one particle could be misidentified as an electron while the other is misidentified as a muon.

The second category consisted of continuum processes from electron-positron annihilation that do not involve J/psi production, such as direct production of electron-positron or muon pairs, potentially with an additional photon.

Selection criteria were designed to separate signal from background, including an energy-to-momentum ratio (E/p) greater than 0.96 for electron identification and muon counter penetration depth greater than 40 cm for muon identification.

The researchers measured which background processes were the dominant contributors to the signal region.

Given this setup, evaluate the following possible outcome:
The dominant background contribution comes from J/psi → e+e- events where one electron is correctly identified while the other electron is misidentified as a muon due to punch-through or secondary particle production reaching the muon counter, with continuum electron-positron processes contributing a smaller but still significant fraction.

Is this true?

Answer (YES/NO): NO